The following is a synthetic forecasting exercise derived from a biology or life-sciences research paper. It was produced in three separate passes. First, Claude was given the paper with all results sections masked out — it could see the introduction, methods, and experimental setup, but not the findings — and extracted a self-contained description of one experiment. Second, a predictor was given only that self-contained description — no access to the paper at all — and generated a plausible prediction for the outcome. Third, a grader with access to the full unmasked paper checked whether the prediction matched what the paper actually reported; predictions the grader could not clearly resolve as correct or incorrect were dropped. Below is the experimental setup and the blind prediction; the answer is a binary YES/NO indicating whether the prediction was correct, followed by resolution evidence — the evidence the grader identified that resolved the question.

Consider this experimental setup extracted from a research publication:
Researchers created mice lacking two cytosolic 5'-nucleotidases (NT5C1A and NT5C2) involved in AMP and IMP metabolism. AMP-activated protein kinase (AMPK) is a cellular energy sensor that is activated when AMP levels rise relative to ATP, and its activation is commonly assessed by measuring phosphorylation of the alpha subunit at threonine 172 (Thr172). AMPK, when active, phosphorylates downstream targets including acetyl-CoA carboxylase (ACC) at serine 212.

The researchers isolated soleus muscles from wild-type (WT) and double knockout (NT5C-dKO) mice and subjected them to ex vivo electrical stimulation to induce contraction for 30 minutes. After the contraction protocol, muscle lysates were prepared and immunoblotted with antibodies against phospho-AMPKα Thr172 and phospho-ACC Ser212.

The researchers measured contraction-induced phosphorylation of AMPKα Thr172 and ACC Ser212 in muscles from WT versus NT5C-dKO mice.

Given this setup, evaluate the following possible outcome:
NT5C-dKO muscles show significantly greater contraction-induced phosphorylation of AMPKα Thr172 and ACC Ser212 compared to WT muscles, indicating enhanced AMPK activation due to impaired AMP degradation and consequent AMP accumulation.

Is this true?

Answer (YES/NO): NO